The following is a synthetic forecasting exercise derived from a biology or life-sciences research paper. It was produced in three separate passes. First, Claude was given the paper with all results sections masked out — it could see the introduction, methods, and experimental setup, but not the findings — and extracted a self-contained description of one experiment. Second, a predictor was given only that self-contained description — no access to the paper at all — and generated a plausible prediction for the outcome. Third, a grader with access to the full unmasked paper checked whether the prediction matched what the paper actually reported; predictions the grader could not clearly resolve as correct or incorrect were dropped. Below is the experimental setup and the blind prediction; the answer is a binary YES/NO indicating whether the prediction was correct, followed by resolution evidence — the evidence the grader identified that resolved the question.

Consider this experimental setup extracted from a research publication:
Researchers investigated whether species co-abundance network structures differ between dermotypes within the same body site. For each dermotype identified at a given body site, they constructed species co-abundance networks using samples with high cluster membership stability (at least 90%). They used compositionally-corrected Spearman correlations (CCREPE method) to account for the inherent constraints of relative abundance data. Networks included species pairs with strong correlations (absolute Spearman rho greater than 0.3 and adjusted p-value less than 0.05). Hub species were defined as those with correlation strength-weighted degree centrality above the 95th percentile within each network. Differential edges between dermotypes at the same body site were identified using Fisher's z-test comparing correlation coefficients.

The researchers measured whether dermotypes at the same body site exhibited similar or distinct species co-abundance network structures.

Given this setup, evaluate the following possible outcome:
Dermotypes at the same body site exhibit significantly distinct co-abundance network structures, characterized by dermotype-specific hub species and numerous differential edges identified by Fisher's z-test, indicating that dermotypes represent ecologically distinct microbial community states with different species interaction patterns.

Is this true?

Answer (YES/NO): YES